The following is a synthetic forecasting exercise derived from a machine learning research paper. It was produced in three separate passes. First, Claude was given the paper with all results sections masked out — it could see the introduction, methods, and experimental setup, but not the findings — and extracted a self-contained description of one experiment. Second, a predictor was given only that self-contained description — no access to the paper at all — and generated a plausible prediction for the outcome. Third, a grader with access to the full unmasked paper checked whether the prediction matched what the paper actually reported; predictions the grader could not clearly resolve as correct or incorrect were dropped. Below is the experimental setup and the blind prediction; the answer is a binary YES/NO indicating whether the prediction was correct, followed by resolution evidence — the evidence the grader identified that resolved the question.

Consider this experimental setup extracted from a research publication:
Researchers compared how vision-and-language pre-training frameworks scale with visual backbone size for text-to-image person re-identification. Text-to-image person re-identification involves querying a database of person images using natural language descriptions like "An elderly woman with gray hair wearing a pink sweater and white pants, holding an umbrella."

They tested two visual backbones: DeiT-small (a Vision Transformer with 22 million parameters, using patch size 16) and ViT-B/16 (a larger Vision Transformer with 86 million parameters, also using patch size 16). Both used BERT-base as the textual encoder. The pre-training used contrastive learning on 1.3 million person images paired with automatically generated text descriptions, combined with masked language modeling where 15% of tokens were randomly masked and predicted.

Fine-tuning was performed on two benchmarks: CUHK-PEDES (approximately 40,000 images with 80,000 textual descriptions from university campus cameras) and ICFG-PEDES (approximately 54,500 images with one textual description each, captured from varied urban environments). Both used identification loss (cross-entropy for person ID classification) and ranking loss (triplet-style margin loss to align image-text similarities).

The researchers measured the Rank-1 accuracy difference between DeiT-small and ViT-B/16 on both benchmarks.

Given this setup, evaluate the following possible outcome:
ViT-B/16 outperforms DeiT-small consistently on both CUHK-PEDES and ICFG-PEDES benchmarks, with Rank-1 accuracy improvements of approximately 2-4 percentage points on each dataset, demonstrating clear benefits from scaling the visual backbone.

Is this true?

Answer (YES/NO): NO